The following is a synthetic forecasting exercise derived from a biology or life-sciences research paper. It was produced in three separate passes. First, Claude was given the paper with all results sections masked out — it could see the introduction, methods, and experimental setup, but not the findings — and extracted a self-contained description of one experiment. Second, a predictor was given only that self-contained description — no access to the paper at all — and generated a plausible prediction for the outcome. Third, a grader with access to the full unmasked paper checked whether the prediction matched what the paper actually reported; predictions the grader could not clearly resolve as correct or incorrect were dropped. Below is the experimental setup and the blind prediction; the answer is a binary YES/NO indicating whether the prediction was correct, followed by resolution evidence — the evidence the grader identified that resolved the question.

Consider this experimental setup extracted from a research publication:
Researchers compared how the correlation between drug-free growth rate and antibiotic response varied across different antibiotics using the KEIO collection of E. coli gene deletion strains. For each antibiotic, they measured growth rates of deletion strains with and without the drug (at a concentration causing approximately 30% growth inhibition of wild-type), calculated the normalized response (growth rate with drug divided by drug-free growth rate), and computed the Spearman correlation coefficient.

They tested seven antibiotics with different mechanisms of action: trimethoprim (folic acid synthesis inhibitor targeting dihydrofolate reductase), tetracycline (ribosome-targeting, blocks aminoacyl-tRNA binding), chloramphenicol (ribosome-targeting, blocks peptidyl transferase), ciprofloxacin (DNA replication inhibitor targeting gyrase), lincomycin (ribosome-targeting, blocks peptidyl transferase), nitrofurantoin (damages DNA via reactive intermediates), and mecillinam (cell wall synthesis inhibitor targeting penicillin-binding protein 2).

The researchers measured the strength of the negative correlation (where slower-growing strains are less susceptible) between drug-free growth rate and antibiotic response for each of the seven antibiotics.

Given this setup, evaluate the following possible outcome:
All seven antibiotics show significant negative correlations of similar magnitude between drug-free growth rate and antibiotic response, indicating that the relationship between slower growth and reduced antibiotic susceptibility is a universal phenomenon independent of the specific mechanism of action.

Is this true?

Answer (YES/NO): NO